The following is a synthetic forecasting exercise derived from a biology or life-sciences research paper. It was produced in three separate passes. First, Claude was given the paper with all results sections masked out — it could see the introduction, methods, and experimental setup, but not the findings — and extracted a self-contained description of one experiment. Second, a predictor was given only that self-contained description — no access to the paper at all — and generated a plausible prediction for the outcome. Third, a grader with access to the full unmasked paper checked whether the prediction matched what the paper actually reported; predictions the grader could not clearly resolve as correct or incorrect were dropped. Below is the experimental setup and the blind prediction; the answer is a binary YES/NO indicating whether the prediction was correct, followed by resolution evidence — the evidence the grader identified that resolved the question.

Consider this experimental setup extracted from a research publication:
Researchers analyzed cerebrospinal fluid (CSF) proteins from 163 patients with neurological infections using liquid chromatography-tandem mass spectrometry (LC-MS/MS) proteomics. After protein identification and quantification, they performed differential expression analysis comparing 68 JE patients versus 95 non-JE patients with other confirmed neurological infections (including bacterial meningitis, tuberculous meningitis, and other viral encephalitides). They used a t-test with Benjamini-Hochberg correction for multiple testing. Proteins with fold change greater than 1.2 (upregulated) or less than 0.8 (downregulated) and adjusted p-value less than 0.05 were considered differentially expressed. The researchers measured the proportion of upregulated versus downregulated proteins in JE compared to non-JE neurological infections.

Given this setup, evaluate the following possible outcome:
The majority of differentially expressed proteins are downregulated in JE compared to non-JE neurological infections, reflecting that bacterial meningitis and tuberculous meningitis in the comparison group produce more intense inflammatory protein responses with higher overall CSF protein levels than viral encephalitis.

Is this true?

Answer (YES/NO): NO